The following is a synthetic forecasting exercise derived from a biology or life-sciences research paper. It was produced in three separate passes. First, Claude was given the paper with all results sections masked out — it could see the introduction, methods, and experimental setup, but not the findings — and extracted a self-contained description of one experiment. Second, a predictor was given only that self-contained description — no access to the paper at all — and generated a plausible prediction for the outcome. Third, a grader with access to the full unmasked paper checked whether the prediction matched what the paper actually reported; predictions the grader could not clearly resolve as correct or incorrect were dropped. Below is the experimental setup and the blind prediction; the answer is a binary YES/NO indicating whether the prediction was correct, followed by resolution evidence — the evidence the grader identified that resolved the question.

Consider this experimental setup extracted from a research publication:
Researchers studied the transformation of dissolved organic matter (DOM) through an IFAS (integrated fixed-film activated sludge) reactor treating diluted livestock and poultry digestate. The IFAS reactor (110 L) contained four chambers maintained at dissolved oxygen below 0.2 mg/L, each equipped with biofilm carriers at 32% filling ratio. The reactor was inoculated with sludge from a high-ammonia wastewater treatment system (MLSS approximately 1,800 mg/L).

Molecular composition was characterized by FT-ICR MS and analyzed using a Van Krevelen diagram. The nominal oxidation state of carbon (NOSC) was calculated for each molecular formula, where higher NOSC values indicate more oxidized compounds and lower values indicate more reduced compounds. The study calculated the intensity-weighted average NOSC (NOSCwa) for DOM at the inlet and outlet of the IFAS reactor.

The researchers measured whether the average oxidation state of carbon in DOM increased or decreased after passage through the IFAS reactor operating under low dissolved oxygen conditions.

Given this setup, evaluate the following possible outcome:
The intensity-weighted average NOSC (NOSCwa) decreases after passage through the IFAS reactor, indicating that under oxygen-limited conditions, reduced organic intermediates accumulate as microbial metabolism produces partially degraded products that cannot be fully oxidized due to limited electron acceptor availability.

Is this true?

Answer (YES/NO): NO